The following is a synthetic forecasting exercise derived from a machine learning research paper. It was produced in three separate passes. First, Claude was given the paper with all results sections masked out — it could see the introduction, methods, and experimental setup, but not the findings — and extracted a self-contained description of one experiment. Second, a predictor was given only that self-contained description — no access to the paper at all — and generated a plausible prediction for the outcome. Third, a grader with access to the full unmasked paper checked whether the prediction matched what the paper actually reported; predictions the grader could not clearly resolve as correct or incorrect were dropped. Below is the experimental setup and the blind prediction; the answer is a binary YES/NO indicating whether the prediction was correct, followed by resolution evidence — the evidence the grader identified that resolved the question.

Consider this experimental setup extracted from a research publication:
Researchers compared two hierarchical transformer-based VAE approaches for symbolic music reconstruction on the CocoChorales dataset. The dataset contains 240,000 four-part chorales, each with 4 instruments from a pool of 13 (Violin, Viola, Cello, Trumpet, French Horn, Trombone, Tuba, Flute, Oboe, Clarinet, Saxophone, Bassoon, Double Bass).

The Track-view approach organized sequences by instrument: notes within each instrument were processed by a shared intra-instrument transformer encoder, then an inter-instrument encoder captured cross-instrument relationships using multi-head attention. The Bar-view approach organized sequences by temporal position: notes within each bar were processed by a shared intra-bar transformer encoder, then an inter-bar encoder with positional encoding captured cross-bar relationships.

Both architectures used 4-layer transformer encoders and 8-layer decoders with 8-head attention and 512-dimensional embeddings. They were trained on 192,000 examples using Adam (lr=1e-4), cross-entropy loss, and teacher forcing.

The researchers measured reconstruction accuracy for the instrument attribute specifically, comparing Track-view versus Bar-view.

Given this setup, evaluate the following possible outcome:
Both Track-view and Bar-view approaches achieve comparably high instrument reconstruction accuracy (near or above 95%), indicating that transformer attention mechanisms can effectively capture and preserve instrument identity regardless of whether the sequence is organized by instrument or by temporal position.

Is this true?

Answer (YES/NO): YES